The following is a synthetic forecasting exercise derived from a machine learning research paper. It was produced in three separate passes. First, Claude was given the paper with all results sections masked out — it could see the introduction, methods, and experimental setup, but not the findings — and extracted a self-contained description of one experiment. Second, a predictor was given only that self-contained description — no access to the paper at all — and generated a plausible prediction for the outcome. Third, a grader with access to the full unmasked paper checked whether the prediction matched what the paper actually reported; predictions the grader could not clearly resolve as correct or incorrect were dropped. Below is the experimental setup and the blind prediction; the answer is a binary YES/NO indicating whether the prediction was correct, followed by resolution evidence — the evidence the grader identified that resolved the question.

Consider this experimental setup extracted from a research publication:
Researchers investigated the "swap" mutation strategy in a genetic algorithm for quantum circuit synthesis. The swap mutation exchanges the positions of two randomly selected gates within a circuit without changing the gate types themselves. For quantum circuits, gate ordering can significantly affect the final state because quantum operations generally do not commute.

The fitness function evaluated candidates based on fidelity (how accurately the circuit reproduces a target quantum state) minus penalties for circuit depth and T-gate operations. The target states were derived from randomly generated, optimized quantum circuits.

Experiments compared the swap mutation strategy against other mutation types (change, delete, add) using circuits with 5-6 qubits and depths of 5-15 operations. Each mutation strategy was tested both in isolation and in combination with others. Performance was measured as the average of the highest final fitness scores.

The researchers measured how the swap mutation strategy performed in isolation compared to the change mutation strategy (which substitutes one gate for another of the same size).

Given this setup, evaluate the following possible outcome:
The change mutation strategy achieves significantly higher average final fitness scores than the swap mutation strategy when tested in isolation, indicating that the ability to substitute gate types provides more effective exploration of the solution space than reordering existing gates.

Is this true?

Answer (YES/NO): NO